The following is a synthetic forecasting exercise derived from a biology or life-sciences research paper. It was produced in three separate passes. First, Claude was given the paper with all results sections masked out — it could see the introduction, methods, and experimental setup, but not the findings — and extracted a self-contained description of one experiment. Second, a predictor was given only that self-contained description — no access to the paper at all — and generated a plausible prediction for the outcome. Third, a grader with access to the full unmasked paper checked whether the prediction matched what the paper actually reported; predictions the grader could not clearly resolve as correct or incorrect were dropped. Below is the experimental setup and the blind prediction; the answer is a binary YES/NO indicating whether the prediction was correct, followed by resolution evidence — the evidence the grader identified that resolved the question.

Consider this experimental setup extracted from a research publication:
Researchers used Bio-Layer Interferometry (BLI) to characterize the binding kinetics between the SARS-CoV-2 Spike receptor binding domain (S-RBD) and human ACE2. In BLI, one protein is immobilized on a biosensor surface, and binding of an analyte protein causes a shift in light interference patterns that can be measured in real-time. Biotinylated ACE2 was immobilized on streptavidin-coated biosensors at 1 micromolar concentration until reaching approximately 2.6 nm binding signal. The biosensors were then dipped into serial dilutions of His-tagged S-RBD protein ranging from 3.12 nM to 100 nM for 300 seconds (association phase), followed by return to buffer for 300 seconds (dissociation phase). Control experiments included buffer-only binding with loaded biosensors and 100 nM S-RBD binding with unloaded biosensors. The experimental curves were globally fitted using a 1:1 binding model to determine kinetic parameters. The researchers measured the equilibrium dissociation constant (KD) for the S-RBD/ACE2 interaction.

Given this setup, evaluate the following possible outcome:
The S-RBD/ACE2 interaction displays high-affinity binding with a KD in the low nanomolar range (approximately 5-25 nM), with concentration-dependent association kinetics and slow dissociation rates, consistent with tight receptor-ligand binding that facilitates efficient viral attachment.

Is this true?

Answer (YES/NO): NO